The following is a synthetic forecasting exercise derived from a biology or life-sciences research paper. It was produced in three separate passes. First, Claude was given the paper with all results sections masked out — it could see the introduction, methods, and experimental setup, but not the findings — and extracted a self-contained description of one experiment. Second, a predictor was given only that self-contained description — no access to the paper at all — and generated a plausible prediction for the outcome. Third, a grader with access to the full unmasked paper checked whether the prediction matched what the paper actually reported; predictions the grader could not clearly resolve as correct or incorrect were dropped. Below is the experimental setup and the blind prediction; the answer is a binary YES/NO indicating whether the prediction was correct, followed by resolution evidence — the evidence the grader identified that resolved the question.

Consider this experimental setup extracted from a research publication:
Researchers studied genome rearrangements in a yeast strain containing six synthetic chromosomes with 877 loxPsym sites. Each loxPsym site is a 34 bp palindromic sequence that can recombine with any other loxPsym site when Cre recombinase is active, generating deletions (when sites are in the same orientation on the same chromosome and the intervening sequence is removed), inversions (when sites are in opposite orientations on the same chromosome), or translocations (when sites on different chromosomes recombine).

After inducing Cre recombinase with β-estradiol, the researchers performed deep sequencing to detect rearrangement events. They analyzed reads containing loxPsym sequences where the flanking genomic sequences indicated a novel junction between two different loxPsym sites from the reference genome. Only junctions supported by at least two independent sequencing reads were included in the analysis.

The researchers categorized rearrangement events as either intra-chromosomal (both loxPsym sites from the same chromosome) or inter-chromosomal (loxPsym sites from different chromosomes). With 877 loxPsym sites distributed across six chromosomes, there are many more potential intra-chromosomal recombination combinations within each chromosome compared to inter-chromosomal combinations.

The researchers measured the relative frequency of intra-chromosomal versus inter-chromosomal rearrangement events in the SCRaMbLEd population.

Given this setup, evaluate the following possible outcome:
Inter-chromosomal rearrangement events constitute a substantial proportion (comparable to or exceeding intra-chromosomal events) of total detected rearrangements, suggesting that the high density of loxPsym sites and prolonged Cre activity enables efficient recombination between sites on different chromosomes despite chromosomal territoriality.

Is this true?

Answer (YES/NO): YES